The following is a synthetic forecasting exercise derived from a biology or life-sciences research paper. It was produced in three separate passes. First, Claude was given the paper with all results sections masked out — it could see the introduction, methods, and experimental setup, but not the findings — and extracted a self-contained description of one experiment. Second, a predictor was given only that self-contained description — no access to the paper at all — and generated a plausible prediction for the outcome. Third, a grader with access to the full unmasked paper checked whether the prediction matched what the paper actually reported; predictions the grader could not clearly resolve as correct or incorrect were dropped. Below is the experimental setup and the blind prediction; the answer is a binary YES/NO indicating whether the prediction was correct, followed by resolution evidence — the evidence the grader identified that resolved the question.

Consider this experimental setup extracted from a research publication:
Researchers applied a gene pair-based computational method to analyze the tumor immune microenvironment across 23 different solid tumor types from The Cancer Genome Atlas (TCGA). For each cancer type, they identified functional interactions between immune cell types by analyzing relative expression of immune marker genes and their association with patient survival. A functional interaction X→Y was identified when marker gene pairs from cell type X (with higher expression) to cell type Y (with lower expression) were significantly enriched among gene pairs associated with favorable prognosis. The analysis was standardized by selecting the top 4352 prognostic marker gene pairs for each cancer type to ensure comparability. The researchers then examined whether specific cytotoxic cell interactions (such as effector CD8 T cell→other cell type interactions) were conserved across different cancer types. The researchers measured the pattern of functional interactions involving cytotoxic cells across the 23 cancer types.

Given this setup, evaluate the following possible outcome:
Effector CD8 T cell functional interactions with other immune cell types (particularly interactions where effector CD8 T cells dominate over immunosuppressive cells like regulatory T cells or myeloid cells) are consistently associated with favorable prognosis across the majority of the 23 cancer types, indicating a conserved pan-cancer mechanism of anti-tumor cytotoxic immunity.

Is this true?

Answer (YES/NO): NO